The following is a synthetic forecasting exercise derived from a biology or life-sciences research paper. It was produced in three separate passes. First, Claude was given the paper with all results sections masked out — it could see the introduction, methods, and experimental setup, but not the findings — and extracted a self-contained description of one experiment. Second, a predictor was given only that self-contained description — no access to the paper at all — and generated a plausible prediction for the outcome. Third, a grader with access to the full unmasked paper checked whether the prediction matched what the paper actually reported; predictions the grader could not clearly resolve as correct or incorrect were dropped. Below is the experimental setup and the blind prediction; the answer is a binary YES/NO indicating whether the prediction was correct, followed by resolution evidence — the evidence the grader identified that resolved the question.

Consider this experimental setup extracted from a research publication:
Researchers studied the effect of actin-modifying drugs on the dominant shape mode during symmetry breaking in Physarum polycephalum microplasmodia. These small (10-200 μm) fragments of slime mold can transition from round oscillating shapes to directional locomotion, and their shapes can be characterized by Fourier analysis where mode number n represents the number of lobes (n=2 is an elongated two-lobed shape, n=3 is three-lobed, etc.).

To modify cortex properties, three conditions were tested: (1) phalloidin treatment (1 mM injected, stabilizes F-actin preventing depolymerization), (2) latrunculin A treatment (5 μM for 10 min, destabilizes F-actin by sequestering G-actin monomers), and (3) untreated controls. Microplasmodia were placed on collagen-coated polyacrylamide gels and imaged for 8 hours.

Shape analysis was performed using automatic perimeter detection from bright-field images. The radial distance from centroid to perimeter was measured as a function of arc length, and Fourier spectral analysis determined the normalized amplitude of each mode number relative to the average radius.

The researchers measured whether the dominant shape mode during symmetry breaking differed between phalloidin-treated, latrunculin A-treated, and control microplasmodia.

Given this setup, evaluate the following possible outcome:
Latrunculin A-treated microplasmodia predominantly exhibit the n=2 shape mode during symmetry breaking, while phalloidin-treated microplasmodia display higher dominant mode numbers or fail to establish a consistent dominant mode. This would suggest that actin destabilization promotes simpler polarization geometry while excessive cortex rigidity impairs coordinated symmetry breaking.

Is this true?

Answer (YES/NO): NO